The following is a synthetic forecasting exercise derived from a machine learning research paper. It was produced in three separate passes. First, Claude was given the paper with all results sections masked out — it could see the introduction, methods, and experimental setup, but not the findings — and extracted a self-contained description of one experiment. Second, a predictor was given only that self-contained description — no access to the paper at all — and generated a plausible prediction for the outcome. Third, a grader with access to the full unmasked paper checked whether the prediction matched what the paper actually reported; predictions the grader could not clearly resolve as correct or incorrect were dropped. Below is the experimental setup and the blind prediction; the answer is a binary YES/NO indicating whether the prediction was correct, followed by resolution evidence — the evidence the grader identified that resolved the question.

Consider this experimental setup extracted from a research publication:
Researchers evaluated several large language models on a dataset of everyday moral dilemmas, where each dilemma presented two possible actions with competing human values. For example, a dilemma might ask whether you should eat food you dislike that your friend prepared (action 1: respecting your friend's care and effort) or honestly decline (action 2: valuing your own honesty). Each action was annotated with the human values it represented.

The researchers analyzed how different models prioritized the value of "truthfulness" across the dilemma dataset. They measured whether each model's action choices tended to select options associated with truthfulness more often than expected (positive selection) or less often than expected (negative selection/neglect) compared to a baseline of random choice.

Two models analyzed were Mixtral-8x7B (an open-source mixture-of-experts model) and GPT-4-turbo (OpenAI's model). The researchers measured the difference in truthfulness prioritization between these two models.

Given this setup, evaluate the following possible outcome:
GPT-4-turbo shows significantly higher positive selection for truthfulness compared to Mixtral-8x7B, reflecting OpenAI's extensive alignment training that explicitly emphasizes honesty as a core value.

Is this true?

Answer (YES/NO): YES